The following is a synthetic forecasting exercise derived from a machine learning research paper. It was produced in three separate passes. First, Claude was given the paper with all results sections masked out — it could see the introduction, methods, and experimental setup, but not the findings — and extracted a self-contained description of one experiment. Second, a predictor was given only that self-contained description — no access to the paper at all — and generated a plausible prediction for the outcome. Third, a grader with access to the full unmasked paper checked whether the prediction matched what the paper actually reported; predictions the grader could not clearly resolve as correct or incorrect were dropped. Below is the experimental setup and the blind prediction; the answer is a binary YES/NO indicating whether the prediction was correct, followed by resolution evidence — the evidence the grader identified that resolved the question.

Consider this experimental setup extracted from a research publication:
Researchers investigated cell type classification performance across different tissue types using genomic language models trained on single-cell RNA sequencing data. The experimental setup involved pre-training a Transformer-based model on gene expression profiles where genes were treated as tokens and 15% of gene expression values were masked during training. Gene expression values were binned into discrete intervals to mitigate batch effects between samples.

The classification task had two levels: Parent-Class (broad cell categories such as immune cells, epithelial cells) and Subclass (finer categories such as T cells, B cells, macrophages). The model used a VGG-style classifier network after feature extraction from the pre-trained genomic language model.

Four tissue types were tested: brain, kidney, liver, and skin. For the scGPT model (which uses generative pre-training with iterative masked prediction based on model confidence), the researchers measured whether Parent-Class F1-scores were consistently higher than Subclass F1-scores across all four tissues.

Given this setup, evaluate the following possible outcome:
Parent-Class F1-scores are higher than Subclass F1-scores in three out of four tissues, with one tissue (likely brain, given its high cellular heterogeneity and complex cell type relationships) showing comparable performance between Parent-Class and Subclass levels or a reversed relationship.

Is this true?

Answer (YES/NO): NO